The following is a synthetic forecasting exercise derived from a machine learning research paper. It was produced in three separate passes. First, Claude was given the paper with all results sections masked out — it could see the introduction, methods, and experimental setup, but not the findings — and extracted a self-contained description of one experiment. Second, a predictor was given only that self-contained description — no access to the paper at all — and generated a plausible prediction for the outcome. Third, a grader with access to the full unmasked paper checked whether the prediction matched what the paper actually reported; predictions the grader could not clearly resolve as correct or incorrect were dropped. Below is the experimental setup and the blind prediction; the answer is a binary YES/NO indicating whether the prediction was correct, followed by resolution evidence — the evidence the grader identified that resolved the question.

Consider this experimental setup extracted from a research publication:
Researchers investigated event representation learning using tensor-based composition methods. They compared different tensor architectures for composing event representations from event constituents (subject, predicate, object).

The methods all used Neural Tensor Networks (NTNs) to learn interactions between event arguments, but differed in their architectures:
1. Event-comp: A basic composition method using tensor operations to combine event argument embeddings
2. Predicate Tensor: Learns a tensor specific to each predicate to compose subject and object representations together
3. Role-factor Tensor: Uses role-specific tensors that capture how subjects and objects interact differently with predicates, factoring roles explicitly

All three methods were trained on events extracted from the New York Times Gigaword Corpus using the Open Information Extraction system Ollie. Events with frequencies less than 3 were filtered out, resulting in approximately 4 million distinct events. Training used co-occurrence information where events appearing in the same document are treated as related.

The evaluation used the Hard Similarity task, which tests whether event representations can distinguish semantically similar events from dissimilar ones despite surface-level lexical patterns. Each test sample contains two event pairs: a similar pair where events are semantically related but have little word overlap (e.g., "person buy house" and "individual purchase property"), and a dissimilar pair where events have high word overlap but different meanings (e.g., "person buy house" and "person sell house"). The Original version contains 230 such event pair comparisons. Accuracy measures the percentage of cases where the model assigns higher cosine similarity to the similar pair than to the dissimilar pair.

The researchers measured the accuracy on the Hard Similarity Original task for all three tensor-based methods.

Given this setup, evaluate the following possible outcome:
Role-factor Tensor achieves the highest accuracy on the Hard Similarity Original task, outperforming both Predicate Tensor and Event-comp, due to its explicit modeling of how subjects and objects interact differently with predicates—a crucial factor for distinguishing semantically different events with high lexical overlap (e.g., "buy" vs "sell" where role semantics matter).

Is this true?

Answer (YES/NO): YES